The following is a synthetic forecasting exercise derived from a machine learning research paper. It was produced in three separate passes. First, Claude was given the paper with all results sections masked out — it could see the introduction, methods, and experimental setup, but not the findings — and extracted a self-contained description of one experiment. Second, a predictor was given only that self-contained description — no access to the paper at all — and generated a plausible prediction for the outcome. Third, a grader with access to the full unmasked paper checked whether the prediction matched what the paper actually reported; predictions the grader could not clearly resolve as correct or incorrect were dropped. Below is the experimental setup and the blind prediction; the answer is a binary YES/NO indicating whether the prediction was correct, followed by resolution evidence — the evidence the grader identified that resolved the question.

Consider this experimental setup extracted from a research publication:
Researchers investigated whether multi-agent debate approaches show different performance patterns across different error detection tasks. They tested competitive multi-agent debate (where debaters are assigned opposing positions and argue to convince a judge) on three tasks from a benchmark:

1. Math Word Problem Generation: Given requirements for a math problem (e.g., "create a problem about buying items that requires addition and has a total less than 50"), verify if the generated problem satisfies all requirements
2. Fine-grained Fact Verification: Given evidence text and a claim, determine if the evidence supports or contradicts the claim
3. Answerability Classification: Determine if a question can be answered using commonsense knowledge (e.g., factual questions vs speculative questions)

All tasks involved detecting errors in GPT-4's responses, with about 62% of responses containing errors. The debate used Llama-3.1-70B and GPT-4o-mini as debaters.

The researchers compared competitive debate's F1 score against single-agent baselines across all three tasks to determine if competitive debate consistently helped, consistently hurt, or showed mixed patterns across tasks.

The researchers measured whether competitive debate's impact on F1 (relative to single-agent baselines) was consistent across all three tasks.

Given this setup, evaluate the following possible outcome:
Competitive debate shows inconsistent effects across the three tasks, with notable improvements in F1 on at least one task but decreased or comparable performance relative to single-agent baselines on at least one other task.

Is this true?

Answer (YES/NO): NO